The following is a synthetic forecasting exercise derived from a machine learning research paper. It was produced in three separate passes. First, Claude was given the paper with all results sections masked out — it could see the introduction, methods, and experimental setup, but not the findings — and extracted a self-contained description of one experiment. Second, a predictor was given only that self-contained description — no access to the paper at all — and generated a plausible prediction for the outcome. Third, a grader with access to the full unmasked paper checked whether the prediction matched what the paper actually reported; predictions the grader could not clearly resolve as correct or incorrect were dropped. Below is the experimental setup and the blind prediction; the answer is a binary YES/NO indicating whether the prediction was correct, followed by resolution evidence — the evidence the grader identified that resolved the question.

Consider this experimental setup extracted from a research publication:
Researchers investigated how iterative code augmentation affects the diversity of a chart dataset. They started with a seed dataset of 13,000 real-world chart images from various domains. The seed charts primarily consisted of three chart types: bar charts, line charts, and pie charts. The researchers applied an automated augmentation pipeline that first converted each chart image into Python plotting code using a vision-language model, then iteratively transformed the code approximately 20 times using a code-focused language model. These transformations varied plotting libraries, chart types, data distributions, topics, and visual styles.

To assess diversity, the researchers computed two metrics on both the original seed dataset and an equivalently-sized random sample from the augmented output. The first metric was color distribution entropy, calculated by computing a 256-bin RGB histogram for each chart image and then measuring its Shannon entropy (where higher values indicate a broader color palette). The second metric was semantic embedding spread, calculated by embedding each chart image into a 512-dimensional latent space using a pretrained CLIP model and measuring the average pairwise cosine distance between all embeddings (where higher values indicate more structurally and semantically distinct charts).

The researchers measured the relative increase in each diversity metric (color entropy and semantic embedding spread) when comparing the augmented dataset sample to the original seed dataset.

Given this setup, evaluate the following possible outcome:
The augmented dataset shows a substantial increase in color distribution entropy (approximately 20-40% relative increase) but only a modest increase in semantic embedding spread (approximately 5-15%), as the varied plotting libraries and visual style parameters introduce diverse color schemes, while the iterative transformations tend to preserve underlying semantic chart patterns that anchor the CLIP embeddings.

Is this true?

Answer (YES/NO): NO